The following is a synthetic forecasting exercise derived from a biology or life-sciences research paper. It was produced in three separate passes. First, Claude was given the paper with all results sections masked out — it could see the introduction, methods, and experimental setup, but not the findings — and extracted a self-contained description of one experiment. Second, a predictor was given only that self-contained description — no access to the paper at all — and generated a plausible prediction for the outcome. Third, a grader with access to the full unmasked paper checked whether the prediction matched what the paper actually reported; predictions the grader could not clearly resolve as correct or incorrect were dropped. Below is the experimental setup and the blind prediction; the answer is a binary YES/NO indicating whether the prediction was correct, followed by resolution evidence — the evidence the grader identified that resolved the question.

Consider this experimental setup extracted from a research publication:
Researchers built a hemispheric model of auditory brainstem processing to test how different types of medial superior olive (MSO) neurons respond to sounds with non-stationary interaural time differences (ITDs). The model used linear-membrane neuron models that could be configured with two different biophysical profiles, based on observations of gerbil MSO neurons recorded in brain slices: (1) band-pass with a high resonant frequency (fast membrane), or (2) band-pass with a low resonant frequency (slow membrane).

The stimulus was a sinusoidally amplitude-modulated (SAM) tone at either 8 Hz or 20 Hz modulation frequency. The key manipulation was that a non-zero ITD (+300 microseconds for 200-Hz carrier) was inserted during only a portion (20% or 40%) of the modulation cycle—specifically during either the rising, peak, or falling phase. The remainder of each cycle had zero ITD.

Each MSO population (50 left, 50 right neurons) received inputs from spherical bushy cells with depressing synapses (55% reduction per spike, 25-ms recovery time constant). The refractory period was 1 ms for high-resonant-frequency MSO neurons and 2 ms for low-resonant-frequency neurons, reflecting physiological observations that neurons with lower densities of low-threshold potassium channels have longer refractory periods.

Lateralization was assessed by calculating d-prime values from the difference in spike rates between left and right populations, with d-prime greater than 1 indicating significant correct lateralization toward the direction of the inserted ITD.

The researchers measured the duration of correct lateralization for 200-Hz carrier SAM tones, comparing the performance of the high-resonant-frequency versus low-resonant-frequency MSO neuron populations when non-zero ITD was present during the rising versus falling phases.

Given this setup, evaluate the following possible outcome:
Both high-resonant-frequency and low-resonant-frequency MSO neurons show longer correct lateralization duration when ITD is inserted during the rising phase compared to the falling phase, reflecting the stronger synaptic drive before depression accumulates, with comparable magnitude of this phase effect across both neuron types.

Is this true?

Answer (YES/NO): YES